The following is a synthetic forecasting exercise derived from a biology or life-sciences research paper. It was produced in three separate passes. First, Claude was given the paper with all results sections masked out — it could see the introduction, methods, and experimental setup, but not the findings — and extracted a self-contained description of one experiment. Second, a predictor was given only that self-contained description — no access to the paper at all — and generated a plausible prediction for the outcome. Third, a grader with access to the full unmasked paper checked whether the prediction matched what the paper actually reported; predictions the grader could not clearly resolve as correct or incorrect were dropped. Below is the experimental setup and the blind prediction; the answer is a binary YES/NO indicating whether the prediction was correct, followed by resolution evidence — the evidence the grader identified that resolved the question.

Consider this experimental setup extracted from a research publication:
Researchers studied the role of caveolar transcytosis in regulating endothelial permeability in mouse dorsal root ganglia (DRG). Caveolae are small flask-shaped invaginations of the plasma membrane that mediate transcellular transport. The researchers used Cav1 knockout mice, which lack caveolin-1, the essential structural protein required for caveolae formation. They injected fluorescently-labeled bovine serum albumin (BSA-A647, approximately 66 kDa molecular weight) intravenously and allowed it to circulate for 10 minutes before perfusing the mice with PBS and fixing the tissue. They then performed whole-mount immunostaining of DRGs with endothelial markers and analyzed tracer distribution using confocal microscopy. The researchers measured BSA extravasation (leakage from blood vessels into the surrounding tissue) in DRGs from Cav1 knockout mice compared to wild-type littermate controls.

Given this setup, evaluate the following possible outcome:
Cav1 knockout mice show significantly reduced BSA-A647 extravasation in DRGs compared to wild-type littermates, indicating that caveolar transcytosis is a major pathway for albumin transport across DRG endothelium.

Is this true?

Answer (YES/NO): YES